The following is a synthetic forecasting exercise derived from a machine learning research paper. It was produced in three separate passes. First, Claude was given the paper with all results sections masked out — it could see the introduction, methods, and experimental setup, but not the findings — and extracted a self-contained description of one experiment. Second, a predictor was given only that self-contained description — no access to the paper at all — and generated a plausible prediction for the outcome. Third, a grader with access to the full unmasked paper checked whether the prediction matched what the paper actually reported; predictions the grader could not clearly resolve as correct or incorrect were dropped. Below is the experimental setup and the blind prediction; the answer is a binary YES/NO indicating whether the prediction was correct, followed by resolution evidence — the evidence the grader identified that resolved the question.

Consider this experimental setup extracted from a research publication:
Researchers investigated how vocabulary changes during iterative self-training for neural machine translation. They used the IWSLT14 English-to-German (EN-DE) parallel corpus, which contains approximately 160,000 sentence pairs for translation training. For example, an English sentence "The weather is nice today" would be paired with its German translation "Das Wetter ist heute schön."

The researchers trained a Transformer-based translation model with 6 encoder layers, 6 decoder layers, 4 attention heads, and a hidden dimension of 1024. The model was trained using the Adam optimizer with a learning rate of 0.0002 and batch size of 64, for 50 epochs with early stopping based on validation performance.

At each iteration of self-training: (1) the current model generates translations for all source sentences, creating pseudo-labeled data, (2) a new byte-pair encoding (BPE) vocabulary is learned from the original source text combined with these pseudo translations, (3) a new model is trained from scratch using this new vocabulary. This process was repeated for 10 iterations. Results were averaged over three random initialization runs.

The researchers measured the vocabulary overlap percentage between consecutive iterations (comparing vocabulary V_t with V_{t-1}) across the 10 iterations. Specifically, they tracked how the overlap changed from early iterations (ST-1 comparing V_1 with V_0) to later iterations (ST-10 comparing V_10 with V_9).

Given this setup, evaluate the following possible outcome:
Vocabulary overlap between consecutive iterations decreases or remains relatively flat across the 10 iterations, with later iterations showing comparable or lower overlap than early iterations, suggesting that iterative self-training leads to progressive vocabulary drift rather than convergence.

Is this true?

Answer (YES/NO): NO